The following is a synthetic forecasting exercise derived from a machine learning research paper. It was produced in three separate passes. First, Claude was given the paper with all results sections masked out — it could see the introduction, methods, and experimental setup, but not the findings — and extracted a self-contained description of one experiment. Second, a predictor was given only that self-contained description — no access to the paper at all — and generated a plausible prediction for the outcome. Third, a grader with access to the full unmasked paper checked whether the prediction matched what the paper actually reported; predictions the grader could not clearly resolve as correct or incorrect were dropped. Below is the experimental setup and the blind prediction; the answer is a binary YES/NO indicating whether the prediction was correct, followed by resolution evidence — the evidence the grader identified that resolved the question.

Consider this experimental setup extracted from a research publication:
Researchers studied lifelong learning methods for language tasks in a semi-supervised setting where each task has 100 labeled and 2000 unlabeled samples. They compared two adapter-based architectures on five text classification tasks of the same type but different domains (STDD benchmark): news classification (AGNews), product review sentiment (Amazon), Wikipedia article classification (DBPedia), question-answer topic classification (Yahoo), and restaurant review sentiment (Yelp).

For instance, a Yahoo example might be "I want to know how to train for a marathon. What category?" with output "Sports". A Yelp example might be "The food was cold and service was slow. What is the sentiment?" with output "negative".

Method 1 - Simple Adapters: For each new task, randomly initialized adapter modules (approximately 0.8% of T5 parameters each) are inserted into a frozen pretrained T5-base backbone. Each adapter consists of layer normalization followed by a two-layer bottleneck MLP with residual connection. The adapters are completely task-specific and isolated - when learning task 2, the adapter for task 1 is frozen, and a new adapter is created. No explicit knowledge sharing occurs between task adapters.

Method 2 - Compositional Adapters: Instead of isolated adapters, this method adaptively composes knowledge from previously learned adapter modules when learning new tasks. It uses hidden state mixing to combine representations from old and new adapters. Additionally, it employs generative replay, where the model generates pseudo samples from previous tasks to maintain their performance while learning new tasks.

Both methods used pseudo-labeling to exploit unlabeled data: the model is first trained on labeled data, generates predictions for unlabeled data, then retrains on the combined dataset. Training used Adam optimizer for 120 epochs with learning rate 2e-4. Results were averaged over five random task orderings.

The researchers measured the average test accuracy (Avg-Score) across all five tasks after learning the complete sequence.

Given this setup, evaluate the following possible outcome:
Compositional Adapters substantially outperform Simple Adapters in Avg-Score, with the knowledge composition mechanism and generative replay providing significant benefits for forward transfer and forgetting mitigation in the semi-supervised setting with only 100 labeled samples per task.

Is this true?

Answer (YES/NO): NO